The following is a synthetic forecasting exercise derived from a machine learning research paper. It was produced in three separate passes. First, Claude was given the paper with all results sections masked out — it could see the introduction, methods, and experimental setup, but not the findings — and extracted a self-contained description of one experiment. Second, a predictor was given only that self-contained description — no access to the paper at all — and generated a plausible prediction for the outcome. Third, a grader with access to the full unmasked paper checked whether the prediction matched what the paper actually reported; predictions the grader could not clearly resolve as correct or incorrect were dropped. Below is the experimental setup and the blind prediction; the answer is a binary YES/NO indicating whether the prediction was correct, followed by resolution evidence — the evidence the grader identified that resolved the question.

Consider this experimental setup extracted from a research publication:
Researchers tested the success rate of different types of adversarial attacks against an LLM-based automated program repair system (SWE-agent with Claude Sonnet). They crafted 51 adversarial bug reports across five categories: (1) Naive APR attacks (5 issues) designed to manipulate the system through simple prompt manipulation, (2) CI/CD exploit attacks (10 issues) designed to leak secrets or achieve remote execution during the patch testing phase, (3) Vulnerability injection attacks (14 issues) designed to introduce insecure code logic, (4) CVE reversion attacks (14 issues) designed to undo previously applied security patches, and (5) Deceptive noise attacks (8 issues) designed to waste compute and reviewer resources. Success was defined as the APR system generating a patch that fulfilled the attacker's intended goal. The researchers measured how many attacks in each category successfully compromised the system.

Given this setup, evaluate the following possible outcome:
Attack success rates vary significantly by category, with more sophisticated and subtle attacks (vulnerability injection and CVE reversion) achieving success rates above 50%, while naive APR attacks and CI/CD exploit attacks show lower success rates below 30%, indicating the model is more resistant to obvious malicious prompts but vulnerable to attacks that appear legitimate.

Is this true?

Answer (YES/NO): NO